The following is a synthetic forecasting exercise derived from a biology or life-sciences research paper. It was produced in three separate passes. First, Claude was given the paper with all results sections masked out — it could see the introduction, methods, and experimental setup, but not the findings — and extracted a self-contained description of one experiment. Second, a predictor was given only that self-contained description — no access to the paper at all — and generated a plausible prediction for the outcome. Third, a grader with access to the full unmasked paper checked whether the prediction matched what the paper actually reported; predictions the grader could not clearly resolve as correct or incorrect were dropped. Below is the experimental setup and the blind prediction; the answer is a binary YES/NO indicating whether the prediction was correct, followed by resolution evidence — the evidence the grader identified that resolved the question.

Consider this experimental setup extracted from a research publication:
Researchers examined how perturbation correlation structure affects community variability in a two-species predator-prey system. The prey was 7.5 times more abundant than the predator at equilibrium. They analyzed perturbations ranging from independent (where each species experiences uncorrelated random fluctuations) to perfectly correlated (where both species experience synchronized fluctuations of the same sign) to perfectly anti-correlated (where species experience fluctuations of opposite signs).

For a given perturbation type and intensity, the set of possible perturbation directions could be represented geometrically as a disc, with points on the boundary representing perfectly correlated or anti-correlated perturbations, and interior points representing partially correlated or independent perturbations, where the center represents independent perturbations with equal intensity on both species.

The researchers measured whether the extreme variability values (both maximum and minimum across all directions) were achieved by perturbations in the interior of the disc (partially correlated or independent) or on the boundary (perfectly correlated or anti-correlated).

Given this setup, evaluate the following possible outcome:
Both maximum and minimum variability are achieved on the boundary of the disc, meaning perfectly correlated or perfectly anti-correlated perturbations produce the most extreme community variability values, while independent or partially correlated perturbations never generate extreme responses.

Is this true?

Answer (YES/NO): YES